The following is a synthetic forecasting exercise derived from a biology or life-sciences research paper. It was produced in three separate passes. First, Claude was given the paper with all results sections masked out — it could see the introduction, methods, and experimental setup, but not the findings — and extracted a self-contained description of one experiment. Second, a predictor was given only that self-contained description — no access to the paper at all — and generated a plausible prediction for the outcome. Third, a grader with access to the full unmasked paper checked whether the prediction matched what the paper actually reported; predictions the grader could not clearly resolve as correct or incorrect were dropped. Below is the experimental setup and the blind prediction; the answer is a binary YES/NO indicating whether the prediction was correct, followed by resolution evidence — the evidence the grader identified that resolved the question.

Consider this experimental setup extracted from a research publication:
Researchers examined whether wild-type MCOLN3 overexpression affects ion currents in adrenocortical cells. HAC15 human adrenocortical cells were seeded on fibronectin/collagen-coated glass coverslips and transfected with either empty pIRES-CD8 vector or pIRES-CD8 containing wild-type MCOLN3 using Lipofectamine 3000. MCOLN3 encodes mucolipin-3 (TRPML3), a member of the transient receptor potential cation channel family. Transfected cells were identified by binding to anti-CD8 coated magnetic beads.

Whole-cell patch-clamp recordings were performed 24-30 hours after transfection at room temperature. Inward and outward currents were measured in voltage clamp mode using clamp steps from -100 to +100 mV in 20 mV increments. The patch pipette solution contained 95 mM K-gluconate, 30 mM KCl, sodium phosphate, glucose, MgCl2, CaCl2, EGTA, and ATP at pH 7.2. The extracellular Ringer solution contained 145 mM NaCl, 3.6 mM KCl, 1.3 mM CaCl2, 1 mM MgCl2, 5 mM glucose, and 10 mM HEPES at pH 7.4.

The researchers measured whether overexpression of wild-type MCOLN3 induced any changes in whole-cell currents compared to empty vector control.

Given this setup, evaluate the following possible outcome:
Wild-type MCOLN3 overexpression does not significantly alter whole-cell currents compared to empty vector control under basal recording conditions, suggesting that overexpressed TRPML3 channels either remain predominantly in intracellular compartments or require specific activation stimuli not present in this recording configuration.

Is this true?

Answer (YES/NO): YES